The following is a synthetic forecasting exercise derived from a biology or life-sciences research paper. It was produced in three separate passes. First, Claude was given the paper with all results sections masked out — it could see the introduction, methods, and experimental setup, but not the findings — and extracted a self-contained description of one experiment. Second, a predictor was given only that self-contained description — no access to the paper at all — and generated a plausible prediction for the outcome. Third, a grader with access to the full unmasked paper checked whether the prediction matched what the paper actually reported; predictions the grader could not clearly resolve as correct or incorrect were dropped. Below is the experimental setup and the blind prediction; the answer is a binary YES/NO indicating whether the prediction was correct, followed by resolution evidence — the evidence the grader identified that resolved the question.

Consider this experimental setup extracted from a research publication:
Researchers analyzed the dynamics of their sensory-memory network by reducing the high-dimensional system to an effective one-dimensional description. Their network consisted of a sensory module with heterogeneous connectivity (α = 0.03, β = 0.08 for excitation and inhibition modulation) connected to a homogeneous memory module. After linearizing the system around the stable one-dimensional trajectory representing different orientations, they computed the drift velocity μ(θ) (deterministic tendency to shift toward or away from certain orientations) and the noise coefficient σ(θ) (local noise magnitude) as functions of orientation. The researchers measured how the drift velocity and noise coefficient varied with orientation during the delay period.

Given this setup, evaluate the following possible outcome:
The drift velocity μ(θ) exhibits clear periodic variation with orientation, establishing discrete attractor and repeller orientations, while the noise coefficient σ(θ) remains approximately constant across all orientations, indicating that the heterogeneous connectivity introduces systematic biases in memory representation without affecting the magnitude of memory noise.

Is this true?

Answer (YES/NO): NO